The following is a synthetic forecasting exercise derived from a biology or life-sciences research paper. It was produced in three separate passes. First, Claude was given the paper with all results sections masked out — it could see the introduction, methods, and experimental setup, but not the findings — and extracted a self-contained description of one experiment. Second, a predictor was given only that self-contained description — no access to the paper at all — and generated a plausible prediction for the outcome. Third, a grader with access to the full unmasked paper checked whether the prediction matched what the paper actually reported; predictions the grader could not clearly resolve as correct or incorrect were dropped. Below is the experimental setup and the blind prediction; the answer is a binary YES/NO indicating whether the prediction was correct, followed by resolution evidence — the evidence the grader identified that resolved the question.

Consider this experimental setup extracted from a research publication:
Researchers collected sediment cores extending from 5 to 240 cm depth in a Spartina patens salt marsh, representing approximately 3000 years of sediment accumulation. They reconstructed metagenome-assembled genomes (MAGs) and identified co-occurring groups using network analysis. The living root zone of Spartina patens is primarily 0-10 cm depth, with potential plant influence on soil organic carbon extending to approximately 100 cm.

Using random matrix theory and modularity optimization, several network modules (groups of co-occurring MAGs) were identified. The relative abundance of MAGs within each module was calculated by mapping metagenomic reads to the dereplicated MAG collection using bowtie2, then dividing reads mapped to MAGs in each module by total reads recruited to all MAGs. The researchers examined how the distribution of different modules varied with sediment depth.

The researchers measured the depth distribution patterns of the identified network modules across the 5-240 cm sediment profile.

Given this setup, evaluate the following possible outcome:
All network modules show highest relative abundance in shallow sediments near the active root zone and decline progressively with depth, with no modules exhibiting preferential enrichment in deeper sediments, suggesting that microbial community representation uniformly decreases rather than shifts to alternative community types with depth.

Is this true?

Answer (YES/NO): NO